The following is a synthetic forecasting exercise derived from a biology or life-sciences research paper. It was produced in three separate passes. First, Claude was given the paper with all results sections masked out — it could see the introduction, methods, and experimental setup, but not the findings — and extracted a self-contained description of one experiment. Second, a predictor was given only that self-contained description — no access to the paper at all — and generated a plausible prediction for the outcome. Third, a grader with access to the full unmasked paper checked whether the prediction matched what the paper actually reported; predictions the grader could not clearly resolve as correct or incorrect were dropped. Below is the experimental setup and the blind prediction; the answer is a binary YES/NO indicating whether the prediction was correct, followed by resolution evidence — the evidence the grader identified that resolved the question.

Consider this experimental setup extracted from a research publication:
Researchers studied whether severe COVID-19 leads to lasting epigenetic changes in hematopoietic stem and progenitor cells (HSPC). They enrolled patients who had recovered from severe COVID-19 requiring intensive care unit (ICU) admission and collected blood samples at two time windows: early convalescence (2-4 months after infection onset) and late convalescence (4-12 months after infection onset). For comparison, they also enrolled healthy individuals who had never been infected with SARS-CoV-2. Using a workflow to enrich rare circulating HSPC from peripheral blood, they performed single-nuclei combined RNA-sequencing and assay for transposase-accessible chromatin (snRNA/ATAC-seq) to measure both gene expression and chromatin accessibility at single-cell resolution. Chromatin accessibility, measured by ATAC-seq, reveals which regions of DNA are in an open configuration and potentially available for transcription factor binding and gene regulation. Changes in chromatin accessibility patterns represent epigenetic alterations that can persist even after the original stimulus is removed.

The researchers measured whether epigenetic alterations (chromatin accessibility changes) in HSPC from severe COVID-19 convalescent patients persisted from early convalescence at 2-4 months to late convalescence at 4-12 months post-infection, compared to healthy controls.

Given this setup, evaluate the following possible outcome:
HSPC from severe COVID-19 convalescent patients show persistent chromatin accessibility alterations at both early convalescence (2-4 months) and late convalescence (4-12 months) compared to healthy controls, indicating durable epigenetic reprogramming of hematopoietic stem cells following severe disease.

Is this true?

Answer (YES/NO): YES